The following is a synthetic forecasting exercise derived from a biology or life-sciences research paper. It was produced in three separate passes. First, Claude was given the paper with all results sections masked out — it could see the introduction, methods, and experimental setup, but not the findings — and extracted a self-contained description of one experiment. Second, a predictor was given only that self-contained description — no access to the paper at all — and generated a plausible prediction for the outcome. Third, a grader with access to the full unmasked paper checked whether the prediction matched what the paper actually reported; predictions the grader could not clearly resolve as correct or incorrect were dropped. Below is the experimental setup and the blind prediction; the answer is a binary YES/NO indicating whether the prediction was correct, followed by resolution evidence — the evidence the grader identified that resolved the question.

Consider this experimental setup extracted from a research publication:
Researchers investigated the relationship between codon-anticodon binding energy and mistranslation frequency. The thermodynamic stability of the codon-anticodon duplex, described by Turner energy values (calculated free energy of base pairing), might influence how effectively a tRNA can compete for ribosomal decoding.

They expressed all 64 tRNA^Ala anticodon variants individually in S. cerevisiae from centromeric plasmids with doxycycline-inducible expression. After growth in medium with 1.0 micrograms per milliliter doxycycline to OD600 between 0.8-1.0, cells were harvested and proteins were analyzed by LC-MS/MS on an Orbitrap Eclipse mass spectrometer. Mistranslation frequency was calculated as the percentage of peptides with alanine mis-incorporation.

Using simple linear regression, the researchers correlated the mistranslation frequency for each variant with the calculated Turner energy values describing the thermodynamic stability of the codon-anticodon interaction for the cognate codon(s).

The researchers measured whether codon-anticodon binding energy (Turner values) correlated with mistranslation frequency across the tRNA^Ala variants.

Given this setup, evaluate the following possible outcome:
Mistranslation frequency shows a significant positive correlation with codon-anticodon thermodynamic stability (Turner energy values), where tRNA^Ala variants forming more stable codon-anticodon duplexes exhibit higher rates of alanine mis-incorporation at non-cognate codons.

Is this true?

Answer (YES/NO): YES